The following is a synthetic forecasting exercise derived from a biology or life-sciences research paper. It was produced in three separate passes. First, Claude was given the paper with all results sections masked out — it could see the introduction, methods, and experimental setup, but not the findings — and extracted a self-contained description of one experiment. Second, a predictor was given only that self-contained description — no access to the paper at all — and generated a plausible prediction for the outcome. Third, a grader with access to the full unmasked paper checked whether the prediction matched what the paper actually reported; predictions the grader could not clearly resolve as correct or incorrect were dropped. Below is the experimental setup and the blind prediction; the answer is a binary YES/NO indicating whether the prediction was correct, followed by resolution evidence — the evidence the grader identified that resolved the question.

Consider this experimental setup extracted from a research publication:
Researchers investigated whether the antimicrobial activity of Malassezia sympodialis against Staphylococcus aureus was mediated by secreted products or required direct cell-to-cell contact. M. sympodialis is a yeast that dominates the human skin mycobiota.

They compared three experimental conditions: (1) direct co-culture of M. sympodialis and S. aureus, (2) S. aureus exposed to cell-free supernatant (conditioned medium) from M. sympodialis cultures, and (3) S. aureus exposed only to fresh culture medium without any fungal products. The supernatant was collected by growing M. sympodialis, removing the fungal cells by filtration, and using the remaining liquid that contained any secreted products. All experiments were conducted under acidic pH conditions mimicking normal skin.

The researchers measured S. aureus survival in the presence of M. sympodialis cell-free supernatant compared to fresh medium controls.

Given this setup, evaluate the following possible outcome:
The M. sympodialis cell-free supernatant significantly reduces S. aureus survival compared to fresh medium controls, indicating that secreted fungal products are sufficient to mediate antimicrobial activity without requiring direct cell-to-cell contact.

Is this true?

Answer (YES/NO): YES